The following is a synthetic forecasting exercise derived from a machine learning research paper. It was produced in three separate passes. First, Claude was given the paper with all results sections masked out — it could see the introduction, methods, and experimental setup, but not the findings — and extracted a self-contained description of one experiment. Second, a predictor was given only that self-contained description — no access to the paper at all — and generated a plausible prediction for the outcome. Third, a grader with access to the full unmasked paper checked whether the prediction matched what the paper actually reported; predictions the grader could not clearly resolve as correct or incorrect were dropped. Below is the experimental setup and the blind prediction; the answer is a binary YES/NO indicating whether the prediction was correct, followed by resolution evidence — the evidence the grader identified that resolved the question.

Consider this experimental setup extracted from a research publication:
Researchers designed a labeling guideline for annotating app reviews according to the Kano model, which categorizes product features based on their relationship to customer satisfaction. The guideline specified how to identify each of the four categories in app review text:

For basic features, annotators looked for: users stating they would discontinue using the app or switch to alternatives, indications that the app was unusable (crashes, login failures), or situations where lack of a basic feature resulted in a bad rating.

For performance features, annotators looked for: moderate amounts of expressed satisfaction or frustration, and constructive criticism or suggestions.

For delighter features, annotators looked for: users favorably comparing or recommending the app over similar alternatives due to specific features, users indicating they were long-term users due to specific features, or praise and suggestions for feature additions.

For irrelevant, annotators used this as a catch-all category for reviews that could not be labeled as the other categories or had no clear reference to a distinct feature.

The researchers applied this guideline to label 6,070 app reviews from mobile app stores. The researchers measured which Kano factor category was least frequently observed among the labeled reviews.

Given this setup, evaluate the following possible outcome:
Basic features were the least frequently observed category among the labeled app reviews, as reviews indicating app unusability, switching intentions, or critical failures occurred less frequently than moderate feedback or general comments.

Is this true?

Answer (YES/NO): NO